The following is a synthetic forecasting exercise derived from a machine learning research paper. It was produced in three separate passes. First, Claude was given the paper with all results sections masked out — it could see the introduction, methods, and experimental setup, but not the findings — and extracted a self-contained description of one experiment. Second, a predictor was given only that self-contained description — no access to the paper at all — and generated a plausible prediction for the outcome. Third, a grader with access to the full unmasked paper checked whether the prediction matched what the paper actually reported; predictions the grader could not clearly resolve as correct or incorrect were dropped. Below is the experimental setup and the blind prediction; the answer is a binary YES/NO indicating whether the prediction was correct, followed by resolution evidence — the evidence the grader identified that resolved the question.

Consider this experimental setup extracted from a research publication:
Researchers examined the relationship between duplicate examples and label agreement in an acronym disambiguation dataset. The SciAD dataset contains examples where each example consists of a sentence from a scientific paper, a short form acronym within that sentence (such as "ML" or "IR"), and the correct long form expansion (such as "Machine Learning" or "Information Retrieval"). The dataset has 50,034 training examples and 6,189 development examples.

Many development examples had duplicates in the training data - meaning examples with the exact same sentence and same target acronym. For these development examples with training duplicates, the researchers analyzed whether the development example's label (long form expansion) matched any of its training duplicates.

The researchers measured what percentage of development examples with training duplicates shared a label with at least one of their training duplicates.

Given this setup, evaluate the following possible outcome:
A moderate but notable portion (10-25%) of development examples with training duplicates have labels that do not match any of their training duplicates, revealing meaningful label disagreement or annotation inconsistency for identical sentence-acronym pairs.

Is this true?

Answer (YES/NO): NO